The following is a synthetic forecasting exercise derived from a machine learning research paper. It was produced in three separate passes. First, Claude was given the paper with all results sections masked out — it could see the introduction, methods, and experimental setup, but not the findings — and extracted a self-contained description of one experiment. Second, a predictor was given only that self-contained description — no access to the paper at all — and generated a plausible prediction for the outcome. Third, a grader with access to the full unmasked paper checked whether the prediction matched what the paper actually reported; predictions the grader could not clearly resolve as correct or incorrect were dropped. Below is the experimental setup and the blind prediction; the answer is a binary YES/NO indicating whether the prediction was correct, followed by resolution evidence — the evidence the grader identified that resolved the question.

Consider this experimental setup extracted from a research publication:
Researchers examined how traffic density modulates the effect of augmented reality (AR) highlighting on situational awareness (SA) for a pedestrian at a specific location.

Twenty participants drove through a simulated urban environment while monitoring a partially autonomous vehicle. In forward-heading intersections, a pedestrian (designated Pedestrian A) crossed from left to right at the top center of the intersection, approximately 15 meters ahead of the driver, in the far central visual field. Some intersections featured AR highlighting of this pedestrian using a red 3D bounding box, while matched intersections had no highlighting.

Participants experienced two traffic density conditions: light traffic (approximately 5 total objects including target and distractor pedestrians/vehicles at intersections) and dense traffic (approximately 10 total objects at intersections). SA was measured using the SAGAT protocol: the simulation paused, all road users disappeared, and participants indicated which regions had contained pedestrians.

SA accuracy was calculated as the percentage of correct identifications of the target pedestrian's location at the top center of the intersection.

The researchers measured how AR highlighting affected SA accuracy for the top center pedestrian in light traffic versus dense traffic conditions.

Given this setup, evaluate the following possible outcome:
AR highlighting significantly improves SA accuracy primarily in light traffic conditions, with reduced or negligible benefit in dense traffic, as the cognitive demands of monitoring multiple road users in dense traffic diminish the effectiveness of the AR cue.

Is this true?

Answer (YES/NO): YES